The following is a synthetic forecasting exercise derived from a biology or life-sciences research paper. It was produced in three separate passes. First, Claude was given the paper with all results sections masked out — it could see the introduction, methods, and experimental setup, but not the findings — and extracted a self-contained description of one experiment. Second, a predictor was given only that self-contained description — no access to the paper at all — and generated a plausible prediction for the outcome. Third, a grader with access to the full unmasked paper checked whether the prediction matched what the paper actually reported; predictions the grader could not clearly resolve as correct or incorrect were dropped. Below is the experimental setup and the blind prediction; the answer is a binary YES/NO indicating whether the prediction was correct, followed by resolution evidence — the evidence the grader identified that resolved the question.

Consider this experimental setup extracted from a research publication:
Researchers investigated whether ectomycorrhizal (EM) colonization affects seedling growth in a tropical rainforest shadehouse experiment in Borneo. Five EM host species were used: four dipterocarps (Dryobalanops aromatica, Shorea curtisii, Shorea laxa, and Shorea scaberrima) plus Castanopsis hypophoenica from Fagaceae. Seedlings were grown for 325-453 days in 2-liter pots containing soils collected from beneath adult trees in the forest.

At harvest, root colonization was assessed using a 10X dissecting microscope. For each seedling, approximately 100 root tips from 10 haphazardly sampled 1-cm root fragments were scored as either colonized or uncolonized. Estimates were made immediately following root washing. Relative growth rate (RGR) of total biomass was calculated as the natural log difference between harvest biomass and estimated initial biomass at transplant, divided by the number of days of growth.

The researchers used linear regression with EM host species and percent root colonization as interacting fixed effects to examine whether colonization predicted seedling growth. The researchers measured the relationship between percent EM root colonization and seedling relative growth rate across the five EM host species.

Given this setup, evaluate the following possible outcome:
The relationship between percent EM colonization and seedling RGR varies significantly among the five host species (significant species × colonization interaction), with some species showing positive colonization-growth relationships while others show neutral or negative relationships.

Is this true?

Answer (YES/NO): NO